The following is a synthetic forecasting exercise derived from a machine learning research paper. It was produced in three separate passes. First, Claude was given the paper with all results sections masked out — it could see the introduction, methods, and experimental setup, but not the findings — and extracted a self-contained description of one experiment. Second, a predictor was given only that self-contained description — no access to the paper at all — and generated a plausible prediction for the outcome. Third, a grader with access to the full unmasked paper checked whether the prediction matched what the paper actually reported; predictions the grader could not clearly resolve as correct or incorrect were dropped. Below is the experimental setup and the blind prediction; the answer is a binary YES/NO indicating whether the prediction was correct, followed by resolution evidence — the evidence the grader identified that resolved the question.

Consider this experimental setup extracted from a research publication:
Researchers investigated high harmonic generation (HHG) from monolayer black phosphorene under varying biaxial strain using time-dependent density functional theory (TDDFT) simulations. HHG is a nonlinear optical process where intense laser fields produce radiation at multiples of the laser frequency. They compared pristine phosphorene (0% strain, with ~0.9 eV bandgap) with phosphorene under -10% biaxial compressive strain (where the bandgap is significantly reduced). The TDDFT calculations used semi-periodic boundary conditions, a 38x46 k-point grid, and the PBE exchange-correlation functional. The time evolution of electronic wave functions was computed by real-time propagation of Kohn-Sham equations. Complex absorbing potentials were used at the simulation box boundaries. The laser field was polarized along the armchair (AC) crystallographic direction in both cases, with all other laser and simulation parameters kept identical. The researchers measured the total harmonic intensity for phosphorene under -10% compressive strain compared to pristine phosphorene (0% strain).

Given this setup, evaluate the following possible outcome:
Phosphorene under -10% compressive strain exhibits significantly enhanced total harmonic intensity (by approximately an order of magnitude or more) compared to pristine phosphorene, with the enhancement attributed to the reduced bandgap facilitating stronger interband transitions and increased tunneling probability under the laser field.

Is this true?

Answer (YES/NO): NO